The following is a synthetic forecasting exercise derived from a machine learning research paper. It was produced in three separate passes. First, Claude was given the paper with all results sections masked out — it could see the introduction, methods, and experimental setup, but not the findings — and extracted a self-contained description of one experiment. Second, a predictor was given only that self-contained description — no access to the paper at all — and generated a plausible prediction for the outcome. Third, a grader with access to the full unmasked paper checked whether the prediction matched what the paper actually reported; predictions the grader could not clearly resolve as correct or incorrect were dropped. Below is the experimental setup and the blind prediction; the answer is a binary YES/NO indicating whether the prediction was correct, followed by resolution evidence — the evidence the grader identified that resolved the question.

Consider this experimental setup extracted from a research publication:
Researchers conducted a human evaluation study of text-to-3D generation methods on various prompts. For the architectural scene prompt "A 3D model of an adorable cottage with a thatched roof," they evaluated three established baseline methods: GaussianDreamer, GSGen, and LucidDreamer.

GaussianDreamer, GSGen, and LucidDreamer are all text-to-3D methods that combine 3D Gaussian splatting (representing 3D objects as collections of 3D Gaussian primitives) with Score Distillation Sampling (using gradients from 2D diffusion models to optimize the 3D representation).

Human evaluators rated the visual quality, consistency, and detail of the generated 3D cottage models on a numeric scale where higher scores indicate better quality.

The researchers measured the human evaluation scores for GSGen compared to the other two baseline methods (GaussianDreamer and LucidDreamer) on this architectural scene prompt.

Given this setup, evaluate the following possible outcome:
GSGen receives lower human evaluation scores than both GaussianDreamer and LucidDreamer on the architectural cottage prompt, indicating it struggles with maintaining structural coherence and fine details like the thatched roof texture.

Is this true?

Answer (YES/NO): YES